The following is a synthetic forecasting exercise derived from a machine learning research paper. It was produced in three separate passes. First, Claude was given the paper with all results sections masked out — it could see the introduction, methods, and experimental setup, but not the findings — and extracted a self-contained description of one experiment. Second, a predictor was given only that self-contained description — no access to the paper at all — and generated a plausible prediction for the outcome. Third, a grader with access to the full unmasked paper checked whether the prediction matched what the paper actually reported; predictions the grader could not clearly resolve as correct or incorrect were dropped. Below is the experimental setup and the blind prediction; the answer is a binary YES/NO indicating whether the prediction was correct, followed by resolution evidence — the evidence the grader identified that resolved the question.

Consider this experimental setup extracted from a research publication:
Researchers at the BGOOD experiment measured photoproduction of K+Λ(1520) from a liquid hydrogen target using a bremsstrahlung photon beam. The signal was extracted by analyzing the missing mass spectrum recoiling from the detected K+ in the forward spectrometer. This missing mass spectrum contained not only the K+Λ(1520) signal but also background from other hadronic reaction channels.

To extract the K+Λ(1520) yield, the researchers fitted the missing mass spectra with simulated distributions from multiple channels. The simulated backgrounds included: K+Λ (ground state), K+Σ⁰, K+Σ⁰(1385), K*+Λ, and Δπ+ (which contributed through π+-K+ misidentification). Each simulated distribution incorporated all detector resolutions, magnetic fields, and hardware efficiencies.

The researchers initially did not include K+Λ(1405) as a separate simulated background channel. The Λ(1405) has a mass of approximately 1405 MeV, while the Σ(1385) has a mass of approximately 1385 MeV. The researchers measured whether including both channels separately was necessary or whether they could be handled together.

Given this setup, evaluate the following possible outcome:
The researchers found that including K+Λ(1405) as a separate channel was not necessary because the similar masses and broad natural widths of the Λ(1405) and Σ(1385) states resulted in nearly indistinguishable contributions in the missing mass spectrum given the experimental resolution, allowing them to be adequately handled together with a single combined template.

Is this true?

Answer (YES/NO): NO